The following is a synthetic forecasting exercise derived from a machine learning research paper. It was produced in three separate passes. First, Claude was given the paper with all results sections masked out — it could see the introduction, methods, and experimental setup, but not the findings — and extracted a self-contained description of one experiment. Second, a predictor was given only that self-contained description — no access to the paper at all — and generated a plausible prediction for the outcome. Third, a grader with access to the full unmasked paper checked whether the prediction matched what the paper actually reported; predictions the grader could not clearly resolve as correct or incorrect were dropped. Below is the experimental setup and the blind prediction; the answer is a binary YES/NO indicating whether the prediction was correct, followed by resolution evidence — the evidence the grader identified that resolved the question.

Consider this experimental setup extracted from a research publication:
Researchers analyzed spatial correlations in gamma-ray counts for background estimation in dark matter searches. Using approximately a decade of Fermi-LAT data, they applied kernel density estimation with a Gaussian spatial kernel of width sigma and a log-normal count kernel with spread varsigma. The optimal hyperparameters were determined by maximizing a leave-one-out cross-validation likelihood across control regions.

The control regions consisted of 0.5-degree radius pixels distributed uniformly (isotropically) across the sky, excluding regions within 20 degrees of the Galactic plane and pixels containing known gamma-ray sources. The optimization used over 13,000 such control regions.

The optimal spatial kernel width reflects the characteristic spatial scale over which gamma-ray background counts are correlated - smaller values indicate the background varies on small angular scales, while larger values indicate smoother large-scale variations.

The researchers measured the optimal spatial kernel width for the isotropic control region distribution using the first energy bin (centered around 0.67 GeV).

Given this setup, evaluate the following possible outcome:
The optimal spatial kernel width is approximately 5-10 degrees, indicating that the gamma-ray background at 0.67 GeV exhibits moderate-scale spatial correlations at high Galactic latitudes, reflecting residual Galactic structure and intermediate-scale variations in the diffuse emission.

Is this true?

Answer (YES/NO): NO